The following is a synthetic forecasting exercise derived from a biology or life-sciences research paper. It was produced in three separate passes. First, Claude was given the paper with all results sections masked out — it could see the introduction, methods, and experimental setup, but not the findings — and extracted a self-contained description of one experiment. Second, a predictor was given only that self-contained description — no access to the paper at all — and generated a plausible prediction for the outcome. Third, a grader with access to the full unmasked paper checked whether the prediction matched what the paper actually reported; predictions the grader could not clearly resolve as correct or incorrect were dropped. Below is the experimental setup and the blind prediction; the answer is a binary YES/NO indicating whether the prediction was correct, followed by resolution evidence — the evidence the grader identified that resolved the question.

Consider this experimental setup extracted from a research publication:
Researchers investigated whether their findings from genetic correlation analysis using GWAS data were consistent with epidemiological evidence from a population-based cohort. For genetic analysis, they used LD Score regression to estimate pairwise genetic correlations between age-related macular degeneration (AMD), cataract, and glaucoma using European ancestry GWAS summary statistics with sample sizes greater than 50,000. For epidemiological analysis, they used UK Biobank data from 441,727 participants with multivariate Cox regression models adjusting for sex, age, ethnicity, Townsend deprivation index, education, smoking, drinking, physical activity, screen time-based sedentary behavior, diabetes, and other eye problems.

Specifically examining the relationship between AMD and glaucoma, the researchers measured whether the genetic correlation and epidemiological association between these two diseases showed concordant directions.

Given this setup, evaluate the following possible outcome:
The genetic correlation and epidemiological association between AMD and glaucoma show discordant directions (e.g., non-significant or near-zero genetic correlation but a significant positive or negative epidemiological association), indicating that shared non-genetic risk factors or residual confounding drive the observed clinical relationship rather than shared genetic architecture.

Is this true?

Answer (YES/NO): NO